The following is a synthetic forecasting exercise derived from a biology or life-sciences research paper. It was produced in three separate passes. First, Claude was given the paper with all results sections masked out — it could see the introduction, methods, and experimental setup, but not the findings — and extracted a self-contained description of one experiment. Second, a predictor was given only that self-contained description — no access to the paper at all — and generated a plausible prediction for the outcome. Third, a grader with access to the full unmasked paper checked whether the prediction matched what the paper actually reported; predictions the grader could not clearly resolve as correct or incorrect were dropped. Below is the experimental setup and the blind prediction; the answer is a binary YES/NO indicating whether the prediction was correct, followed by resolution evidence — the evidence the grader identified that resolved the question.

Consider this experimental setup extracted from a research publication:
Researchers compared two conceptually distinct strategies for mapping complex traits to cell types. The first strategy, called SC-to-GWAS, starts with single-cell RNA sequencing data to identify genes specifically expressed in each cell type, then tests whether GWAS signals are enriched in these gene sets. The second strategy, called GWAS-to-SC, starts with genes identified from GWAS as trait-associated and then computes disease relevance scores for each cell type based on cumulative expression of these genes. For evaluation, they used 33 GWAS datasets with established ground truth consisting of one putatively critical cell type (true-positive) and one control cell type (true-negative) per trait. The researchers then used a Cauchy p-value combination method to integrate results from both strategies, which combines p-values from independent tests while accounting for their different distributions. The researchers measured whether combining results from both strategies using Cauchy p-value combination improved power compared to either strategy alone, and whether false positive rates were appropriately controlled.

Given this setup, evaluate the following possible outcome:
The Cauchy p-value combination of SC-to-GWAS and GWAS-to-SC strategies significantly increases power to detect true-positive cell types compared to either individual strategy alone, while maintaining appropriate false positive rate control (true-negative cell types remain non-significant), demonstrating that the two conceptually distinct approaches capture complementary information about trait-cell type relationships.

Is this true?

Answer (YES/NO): YES